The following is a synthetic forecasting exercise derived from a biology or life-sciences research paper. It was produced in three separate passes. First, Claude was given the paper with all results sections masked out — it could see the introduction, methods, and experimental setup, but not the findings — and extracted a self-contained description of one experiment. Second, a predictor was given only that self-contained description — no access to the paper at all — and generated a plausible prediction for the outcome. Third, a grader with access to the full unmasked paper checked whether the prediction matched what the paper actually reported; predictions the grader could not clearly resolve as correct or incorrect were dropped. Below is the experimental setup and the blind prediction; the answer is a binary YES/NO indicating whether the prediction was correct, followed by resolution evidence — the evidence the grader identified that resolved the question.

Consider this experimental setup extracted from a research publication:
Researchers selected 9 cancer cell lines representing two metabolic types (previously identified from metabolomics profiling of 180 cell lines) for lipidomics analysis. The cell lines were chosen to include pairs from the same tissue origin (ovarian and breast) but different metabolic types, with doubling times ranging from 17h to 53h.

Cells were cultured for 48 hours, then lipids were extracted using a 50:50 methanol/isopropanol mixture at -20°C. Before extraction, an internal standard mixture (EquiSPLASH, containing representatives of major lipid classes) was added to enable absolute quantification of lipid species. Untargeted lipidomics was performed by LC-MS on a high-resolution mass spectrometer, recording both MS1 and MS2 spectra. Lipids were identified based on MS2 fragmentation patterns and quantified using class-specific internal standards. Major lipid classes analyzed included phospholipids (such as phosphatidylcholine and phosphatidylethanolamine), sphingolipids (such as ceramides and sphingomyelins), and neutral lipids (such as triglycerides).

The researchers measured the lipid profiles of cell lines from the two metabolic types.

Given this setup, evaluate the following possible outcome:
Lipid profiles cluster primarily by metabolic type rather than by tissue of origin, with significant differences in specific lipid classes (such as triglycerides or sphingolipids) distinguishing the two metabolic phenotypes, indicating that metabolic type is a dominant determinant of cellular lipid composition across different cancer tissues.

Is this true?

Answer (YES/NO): YES